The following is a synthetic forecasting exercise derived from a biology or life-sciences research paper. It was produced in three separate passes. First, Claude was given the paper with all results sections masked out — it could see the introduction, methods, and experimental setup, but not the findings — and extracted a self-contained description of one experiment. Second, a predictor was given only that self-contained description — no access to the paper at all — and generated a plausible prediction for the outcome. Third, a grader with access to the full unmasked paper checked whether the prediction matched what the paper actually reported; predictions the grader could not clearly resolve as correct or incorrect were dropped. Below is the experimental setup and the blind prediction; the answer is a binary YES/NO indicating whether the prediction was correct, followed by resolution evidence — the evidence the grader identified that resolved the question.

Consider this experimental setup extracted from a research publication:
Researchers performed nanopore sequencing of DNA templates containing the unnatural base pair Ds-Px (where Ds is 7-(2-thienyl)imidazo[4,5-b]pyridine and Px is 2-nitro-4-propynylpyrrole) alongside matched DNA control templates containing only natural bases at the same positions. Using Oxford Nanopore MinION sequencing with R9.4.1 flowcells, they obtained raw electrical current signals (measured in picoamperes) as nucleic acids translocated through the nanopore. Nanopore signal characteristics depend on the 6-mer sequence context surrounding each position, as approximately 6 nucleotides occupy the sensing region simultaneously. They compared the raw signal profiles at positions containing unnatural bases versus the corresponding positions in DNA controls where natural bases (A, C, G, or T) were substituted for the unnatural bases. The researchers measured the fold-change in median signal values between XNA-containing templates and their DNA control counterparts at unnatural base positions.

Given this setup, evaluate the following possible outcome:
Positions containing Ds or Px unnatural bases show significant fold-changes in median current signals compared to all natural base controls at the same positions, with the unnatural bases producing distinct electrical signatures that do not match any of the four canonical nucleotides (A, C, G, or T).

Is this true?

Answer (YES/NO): YES